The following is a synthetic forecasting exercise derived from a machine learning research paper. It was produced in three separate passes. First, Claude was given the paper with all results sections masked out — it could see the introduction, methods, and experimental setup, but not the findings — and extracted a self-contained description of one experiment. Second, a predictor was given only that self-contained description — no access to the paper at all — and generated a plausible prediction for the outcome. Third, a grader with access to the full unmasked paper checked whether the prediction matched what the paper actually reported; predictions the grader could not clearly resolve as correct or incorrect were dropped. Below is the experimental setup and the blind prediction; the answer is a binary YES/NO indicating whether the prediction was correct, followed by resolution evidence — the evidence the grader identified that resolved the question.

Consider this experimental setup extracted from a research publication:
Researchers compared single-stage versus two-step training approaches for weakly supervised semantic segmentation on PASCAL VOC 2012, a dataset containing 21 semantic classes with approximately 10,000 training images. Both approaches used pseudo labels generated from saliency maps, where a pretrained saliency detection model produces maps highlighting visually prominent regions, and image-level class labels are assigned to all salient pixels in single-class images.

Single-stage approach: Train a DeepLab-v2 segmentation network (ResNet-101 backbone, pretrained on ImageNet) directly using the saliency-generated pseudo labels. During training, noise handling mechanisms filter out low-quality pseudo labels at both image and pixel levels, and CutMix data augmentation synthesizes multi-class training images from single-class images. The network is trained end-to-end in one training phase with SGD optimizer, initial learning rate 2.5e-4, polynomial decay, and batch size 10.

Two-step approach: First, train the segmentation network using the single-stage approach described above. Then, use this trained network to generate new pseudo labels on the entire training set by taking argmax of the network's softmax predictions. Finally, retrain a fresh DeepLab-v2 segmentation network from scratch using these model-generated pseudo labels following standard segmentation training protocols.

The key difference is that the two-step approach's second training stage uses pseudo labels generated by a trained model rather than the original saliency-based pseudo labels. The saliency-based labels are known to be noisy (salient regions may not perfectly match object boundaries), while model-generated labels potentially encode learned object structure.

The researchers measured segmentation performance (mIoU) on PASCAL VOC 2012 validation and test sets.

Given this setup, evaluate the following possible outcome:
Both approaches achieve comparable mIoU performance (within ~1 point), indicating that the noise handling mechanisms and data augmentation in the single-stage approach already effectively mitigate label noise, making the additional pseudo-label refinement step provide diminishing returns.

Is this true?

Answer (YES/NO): NO